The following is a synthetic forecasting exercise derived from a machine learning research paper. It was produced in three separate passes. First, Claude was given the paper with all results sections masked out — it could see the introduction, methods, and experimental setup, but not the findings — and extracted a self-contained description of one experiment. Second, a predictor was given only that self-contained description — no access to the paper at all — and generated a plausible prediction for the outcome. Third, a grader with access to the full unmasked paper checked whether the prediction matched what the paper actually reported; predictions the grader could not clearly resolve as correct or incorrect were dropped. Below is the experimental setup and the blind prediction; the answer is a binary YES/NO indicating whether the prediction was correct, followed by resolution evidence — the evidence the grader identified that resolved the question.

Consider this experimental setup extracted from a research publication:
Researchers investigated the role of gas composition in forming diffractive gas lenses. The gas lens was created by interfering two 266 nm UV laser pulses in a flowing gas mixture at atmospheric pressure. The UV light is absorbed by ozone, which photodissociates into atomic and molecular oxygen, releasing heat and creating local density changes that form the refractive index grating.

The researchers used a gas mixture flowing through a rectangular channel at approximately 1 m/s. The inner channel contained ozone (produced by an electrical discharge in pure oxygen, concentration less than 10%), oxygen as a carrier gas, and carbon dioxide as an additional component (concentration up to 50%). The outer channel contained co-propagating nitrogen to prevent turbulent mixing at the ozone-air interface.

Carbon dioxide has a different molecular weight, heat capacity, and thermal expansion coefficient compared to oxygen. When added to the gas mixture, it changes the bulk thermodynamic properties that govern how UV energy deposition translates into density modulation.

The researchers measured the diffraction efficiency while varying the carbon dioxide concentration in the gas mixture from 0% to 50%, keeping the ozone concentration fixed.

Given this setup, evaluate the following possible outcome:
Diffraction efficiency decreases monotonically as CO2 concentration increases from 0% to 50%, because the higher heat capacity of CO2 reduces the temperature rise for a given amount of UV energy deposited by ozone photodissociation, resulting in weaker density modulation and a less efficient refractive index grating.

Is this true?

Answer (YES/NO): NO